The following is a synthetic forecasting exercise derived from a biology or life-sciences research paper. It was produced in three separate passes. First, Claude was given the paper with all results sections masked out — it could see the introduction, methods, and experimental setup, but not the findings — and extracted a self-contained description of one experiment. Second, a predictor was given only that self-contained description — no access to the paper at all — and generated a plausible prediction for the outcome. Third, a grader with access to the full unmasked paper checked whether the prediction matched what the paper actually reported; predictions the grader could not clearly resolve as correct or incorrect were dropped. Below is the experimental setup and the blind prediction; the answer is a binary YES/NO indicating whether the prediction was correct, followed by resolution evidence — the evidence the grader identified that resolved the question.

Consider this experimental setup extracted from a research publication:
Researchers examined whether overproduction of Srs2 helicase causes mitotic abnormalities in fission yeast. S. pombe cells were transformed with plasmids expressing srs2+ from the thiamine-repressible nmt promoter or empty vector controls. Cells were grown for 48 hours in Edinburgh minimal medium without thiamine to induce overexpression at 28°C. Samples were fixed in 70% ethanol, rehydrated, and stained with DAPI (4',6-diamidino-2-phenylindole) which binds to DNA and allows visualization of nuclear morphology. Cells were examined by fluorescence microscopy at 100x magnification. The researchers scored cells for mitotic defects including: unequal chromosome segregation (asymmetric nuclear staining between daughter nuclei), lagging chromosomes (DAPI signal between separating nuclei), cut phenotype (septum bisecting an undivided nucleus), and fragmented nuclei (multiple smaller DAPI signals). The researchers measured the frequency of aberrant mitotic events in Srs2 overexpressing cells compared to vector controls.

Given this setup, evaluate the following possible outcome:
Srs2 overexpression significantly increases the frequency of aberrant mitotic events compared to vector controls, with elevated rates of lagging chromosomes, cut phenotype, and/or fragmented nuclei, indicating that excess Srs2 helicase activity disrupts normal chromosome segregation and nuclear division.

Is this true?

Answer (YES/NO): YES